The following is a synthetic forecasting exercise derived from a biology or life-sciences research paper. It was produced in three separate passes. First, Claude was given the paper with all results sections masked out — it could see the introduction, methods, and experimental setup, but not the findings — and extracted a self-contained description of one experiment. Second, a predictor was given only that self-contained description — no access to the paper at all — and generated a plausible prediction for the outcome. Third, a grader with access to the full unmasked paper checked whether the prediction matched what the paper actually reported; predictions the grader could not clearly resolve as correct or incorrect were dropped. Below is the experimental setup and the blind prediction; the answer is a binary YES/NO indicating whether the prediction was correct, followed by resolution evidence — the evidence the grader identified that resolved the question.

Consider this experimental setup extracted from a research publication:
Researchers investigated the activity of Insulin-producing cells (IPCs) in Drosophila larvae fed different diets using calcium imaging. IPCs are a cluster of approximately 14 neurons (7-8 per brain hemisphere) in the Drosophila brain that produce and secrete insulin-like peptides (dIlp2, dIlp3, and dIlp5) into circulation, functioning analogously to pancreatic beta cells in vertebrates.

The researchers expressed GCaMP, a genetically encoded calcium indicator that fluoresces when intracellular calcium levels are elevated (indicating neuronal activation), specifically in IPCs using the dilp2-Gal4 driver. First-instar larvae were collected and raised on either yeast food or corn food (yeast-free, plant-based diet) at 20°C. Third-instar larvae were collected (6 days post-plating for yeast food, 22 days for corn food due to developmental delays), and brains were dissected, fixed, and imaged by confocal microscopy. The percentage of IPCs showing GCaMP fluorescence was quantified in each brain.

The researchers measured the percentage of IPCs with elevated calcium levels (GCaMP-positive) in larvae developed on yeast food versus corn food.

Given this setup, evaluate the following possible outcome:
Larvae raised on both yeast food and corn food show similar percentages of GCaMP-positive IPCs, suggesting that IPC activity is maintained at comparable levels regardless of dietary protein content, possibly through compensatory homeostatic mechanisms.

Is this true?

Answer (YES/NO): NO